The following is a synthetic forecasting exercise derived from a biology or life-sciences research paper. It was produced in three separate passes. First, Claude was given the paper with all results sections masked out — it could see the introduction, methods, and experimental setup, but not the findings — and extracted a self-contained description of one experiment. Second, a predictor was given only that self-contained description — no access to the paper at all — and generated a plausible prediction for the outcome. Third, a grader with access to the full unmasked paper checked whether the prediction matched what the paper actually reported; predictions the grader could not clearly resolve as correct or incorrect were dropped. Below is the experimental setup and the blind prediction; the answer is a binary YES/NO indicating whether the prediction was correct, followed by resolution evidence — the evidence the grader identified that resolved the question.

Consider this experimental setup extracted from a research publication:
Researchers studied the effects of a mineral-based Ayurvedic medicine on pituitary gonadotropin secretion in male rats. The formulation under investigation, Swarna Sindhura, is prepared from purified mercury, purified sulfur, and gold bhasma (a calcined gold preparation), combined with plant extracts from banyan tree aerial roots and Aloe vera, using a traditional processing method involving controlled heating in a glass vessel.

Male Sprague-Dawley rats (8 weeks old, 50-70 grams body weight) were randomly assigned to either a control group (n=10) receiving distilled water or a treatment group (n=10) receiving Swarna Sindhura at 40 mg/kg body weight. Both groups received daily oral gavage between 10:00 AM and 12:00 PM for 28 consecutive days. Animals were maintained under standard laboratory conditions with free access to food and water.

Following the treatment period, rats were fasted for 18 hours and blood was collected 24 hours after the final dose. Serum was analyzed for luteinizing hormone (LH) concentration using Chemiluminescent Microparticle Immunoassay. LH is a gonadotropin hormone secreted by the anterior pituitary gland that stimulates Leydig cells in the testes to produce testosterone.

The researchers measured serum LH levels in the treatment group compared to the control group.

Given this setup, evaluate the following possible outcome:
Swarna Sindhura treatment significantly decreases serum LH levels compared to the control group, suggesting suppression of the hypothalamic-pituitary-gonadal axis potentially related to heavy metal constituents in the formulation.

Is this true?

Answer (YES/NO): NO